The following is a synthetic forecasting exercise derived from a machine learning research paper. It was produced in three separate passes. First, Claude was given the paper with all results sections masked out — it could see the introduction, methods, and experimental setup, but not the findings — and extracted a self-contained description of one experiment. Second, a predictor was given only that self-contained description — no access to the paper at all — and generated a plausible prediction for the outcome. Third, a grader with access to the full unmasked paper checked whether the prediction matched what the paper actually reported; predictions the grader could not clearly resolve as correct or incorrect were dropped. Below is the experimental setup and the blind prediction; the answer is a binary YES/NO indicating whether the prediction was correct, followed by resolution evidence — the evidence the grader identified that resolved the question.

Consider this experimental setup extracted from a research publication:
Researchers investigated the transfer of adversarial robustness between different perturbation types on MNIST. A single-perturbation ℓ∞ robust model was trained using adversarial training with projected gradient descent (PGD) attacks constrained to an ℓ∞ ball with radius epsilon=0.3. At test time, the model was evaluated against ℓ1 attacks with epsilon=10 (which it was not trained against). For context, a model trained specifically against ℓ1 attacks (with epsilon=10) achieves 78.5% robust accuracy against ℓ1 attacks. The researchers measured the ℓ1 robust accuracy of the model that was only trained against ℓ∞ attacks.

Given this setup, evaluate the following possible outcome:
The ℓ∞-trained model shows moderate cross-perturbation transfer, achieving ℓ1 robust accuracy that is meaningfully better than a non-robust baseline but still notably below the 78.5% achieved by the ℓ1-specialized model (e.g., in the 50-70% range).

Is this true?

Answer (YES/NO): NO